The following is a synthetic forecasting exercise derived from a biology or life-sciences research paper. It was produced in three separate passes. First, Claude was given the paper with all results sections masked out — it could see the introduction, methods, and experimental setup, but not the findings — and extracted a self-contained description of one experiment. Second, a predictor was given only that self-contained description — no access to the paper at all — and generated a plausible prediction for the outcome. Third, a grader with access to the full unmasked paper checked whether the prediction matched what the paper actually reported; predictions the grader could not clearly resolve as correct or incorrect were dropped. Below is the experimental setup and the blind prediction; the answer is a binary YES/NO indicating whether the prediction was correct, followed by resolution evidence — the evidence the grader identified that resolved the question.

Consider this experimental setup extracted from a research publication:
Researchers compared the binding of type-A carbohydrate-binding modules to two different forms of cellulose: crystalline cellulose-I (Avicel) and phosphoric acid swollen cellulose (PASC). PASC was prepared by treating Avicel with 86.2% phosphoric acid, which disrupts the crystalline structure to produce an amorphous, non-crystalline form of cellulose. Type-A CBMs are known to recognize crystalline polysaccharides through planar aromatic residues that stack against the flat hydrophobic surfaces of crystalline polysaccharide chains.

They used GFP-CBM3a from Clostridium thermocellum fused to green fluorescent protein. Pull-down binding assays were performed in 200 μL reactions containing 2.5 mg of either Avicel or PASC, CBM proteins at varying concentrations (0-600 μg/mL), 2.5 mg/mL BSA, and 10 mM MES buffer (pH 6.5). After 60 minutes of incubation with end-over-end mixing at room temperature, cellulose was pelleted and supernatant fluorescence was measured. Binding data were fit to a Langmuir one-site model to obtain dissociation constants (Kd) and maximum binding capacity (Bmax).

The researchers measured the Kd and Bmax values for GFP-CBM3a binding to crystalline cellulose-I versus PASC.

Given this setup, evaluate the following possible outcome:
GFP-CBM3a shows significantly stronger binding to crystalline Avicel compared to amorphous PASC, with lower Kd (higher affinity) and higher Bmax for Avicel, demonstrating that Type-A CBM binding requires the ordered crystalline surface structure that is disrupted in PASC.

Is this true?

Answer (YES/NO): NO